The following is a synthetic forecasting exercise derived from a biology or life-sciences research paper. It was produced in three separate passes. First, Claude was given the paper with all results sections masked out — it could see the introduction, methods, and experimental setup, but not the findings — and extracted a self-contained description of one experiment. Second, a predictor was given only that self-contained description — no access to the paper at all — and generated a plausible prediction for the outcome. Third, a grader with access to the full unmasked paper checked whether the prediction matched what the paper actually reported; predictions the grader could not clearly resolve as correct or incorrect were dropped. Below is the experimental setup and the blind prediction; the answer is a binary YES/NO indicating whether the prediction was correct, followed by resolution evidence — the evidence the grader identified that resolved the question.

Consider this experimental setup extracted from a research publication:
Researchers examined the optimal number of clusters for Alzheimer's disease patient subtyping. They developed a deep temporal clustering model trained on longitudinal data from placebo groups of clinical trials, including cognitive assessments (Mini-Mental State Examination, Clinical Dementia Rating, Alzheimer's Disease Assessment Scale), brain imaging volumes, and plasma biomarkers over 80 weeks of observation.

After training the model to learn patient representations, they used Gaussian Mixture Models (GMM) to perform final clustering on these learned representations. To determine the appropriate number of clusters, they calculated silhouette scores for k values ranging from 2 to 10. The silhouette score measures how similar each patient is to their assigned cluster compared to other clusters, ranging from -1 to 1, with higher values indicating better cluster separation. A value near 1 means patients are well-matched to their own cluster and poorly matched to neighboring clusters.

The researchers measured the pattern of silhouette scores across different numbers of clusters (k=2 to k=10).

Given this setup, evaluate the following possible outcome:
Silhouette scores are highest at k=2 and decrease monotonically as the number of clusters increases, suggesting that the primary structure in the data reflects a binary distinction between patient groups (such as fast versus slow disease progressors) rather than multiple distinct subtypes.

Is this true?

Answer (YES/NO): NO